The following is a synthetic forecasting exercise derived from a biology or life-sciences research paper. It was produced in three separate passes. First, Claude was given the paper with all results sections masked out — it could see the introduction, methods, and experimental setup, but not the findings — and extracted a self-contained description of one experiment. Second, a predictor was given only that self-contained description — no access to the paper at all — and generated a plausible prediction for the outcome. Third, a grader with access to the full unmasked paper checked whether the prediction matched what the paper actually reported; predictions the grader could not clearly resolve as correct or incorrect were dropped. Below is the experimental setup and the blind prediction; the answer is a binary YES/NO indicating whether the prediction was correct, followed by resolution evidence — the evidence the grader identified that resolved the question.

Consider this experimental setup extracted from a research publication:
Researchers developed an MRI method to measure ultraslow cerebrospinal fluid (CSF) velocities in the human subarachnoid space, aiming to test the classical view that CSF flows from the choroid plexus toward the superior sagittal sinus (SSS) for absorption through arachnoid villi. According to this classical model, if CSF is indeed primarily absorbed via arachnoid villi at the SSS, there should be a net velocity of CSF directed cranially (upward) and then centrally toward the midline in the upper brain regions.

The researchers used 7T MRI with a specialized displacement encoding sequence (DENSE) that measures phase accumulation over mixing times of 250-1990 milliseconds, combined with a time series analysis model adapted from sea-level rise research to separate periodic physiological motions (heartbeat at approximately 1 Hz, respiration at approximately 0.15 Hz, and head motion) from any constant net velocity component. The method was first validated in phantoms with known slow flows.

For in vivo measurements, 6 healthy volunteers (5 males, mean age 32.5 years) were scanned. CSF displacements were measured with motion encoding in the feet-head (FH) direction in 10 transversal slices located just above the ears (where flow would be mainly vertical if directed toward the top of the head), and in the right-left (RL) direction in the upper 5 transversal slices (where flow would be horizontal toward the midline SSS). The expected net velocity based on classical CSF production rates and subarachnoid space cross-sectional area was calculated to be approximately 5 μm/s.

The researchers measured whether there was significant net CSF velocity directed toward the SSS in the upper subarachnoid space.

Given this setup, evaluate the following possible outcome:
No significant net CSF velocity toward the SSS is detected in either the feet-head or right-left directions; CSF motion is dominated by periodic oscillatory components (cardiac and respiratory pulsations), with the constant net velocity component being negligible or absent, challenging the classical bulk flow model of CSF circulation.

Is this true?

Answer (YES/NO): YES